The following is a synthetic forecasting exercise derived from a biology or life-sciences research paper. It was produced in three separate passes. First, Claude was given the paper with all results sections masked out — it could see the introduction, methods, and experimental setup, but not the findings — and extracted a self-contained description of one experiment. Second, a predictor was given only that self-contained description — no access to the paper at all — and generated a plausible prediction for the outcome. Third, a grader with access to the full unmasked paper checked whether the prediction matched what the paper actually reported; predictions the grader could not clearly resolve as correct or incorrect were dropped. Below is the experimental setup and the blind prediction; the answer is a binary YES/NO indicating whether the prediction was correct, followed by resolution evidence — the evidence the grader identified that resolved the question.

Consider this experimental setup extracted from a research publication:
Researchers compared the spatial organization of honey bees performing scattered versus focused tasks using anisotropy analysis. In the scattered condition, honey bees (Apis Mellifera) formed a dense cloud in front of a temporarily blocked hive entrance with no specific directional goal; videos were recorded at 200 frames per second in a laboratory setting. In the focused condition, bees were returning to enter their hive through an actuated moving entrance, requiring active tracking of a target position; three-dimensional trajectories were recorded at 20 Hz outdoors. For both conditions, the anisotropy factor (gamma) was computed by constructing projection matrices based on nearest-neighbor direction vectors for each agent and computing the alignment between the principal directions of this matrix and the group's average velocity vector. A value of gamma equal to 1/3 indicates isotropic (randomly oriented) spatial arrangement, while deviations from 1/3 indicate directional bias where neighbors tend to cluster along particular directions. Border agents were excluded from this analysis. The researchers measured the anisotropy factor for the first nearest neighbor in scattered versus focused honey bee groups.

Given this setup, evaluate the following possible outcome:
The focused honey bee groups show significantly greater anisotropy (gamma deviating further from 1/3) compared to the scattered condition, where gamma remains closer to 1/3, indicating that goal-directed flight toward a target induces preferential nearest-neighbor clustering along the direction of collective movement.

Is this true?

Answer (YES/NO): NO